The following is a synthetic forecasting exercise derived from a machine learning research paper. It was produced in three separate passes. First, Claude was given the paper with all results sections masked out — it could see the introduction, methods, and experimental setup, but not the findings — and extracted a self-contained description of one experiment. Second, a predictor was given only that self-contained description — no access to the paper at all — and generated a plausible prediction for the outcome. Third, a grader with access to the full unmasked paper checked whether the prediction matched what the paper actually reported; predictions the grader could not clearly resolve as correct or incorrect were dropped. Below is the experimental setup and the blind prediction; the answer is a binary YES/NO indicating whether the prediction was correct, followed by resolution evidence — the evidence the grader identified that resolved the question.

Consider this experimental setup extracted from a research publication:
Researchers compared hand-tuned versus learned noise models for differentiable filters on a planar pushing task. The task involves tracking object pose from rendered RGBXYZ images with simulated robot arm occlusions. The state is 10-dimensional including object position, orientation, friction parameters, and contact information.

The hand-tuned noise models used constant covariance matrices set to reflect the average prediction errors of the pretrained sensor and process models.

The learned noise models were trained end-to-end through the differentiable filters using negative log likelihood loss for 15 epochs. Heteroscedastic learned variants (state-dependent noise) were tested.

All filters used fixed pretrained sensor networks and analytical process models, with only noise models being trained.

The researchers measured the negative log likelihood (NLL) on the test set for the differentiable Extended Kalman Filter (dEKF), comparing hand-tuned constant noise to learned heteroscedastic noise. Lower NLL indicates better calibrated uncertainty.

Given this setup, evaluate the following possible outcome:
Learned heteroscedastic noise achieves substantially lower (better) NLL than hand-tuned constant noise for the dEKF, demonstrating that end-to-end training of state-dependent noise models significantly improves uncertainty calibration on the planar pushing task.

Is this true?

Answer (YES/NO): YES